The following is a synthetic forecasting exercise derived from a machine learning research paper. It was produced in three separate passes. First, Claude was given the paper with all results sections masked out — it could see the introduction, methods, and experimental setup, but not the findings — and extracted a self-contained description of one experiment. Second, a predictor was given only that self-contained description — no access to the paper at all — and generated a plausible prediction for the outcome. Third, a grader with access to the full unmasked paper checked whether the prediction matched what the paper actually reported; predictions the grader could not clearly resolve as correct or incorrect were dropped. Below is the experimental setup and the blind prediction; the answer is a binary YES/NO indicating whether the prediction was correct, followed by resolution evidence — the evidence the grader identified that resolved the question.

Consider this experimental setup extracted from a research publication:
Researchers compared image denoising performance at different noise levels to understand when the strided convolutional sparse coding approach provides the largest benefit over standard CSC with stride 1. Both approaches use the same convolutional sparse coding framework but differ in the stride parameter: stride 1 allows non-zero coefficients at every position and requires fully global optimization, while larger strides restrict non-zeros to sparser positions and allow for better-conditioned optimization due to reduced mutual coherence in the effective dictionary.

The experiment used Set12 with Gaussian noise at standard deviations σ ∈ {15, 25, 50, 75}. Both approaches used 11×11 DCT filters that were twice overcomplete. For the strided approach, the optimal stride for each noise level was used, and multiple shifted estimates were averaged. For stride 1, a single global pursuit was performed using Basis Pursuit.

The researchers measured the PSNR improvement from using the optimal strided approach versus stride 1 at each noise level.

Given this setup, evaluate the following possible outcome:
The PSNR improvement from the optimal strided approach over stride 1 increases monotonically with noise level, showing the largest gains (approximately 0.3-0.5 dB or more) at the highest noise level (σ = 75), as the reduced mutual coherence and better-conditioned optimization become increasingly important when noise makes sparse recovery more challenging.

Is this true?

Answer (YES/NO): YES